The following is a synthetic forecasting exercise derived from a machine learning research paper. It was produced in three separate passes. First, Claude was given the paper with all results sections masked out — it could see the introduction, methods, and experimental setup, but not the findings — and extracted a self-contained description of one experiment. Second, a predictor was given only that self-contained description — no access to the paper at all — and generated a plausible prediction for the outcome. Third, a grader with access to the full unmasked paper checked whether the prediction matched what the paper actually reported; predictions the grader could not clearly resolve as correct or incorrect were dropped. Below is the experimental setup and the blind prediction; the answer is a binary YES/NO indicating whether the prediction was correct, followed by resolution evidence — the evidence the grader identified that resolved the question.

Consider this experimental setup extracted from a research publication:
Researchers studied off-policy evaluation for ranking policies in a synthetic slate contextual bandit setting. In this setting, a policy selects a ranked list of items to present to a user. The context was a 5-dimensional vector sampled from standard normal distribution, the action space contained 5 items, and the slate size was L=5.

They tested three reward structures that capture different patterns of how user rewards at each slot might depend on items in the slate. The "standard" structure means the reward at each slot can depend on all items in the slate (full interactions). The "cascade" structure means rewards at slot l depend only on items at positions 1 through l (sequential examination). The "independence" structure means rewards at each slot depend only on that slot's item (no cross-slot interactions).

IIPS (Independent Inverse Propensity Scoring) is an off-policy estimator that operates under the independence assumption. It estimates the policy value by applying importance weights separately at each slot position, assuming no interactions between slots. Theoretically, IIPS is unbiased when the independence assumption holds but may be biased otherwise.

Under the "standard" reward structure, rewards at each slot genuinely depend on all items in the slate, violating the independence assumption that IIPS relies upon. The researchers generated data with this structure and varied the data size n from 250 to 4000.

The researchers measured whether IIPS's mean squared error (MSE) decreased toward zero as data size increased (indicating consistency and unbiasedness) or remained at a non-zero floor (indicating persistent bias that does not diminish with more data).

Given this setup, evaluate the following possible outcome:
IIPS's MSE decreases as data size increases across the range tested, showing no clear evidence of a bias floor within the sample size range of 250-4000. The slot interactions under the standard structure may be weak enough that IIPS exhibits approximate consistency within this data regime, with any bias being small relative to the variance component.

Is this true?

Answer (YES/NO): NO